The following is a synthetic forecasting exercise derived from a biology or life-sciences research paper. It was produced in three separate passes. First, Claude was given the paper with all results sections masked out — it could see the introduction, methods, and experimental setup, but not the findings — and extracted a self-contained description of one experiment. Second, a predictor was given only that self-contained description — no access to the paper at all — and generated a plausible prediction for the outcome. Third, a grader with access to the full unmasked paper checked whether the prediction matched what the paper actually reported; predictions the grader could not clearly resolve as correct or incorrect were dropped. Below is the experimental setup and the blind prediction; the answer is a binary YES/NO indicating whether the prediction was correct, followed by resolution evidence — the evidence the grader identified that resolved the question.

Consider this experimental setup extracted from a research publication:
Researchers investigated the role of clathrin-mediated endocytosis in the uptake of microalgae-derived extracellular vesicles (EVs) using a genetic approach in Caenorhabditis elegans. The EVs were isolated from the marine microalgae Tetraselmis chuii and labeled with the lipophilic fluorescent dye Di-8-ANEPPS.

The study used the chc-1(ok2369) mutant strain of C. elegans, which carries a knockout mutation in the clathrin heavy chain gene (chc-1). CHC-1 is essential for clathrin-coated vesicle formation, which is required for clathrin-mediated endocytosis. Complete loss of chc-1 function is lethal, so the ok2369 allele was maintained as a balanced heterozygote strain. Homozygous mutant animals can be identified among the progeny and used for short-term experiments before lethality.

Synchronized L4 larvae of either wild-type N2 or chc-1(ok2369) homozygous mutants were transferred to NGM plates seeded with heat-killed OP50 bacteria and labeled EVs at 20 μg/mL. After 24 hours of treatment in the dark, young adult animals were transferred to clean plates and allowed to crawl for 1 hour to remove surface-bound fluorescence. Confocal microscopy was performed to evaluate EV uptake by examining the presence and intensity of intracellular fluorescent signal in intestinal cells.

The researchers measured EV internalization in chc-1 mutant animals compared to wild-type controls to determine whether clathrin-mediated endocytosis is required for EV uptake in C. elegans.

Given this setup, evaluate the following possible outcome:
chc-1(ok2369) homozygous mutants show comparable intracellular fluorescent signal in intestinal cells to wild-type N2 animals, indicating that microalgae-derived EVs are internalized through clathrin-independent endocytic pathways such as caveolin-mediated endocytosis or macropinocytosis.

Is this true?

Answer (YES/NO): NO